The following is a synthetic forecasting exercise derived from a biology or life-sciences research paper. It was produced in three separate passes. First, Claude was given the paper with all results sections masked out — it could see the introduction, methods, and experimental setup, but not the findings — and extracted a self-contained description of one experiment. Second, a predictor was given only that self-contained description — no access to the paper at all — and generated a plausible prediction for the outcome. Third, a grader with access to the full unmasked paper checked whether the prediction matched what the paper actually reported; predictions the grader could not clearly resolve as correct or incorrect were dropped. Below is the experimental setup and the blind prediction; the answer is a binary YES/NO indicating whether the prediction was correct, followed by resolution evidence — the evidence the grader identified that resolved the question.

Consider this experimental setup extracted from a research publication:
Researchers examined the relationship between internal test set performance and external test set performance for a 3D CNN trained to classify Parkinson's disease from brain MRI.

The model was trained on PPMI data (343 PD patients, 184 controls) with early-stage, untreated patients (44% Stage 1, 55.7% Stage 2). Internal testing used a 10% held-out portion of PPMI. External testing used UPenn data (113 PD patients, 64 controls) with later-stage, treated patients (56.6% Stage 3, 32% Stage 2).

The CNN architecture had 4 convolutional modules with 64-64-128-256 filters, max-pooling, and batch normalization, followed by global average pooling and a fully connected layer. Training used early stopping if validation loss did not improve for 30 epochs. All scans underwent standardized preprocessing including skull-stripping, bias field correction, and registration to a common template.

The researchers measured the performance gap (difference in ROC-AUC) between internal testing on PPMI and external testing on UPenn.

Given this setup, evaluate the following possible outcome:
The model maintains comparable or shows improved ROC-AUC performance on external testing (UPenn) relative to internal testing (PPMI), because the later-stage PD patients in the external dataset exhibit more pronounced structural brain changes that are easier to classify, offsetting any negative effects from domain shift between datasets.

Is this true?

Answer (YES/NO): YES